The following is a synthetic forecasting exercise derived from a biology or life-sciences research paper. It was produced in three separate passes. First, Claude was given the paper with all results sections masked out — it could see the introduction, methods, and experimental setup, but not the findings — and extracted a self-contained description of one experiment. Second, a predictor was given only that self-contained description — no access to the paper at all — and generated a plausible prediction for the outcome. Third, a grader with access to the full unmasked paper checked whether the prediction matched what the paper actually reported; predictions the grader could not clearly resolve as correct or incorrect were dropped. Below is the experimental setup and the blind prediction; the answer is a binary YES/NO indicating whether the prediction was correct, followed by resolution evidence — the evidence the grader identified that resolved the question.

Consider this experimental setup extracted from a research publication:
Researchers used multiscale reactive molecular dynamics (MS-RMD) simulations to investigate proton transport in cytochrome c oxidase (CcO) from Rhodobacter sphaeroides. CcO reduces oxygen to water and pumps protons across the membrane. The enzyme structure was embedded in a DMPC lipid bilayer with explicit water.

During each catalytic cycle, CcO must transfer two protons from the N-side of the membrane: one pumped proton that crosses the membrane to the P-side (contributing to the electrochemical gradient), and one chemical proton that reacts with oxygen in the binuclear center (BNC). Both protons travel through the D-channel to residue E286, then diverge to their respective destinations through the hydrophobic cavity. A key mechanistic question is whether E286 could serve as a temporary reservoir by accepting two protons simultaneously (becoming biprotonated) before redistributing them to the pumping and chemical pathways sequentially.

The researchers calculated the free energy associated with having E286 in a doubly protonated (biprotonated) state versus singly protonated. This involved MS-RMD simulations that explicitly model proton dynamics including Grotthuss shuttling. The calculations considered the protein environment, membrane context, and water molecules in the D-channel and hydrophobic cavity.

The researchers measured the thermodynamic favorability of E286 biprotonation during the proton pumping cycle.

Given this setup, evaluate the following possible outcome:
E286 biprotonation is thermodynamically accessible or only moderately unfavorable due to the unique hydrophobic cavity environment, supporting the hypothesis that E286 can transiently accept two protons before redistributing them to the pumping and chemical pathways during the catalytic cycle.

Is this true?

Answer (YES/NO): NO